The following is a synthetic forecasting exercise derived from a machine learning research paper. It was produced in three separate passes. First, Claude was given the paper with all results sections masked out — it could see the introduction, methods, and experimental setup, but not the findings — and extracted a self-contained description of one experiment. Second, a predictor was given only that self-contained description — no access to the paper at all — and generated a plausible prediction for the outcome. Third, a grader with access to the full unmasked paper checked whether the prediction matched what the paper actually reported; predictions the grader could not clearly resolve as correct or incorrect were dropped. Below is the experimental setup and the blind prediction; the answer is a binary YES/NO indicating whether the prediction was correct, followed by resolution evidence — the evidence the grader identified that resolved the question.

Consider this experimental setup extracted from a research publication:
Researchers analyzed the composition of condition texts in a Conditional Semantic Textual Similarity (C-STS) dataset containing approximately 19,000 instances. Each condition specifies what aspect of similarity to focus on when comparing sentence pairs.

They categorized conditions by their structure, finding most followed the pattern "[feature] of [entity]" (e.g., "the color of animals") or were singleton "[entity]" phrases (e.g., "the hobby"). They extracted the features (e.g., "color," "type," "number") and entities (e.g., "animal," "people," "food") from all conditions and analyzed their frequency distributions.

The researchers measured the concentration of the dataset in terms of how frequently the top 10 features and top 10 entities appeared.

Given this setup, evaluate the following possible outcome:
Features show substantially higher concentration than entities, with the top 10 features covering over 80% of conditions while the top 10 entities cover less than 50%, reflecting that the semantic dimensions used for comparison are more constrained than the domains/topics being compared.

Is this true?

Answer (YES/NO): YES